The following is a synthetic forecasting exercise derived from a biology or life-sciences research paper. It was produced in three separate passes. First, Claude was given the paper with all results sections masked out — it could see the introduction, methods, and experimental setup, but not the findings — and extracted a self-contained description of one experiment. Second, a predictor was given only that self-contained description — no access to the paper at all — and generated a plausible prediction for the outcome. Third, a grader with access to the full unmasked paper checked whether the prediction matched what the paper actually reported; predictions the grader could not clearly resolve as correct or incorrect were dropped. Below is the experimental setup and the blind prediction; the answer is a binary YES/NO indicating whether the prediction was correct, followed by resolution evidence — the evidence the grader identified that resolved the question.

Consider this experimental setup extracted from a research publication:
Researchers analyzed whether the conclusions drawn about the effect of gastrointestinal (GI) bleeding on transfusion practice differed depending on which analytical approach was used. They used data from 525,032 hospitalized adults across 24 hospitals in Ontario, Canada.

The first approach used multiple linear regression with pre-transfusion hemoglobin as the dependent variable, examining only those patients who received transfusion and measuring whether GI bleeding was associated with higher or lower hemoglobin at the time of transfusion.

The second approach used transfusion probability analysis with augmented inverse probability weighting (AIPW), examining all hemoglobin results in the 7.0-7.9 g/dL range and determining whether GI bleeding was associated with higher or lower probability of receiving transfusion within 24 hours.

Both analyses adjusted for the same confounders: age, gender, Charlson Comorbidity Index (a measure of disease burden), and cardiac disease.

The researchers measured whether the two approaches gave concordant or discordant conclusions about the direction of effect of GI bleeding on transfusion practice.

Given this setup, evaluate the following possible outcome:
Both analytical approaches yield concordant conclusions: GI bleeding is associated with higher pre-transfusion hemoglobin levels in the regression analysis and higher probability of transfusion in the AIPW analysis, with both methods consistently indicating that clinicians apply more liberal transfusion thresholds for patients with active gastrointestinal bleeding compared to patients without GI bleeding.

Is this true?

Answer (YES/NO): NO